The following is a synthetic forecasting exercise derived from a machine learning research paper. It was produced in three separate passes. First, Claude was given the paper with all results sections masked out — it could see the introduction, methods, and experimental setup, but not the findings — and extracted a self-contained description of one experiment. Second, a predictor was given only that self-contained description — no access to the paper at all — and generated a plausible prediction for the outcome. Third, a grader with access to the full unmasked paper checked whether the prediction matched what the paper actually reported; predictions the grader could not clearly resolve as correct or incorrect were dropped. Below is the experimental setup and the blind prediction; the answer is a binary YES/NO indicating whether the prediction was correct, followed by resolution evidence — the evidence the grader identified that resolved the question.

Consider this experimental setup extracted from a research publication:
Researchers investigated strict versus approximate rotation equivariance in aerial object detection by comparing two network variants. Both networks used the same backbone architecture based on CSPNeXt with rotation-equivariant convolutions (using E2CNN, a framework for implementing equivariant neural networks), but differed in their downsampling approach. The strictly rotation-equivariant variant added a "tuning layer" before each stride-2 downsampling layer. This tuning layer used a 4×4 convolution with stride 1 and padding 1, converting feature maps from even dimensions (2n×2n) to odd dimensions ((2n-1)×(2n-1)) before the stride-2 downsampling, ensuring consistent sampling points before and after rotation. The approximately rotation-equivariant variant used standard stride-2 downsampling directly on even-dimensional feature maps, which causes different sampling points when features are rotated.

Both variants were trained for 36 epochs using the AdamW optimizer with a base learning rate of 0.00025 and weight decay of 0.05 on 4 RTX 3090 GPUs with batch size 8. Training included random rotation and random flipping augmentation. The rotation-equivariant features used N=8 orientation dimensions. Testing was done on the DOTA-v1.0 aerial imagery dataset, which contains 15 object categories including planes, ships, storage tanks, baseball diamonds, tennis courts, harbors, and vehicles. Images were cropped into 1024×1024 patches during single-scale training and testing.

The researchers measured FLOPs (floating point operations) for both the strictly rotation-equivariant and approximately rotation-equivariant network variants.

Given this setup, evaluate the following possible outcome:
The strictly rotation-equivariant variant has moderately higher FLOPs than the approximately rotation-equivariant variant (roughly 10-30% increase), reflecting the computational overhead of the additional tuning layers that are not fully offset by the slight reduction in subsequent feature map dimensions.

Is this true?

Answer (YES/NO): NO